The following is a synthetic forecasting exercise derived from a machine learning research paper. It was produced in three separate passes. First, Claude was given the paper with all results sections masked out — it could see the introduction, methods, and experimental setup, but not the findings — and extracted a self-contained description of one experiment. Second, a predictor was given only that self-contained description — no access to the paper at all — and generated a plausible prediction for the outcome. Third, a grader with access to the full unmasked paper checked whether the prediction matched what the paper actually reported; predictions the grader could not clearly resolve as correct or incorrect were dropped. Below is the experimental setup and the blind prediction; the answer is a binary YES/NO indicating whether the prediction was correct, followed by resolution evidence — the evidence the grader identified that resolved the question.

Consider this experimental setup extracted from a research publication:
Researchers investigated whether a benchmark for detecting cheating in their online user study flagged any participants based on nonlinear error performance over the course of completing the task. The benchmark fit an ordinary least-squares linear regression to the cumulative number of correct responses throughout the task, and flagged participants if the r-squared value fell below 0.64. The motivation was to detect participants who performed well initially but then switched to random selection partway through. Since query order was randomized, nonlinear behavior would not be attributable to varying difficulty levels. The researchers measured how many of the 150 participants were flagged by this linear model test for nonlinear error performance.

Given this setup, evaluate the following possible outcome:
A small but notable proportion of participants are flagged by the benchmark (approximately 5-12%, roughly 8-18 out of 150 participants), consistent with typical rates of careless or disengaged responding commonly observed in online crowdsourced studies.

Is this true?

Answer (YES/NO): NO